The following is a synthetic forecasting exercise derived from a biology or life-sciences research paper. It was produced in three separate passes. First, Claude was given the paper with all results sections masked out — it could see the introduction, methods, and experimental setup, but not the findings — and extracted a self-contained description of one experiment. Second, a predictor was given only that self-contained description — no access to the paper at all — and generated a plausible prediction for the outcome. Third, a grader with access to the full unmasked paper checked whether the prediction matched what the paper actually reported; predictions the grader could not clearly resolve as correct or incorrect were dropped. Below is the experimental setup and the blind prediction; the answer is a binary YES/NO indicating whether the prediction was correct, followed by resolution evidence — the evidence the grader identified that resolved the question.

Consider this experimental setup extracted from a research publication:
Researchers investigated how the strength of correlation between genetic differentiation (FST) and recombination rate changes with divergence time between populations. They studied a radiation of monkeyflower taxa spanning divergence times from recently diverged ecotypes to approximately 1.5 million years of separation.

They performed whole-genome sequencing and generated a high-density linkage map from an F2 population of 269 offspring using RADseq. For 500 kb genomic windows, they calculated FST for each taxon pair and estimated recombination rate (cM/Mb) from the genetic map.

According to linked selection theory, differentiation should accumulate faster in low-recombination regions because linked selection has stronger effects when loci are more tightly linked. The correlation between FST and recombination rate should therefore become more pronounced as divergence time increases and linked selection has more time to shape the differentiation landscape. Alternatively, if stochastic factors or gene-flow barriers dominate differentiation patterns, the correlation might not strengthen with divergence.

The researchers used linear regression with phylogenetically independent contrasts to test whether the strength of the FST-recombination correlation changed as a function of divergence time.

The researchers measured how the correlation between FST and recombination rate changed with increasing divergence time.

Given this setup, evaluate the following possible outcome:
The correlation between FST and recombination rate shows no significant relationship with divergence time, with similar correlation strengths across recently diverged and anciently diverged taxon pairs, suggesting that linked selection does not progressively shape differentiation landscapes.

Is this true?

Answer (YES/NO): NO